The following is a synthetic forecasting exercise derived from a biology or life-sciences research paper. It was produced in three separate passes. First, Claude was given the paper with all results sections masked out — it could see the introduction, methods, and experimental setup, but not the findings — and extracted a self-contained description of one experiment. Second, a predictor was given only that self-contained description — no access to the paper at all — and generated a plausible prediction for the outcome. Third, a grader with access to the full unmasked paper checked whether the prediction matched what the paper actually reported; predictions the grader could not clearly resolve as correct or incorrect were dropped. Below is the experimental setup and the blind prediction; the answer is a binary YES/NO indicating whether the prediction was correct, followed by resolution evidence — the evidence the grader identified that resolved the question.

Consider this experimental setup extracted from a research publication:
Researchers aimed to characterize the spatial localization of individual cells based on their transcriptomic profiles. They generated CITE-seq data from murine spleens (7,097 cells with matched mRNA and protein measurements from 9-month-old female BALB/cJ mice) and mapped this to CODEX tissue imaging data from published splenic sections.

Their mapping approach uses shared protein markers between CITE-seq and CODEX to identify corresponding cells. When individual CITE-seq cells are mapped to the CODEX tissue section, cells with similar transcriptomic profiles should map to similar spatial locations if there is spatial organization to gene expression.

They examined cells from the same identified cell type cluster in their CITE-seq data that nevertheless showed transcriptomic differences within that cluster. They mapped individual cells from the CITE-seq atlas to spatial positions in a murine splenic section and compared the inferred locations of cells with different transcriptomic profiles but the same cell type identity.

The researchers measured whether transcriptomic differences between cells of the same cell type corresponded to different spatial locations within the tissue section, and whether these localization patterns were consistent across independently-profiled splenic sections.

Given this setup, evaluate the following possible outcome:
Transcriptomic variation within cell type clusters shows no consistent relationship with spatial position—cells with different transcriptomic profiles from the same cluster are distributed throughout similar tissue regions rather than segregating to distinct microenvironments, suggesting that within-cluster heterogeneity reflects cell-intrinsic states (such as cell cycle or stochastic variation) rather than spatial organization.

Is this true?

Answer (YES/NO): NO